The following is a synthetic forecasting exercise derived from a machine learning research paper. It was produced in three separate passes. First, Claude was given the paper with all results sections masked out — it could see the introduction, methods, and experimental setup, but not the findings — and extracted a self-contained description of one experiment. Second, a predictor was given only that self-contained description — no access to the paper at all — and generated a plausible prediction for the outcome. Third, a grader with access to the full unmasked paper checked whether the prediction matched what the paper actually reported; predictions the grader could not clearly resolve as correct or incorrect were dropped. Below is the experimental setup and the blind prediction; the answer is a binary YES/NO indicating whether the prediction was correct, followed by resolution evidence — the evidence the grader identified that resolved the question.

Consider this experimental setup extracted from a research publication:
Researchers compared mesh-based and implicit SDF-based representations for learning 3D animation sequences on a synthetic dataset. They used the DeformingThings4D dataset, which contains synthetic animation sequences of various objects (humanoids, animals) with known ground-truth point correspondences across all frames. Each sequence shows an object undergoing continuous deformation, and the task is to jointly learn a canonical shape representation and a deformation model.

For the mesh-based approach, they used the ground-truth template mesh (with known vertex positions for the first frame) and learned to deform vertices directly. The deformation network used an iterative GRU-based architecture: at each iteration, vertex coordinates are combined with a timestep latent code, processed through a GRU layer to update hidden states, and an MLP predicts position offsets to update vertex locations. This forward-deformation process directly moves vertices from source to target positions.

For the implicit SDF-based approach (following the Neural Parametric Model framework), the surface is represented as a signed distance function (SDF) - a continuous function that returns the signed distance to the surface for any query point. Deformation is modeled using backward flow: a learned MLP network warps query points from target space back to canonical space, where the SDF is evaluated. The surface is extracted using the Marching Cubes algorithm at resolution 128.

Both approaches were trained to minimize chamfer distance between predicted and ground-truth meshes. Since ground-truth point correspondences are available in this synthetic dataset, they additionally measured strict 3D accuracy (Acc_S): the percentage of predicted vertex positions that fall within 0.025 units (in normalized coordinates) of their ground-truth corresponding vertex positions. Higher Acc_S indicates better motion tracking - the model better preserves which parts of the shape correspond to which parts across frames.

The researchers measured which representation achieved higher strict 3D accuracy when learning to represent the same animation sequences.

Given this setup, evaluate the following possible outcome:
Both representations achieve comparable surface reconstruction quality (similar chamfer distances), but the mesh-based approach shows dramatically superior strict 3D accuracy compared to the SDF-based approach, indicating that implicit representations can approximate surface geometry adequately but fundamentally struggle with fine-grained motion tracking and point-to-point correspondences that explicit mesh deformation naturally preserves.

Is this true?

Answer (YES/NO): NO